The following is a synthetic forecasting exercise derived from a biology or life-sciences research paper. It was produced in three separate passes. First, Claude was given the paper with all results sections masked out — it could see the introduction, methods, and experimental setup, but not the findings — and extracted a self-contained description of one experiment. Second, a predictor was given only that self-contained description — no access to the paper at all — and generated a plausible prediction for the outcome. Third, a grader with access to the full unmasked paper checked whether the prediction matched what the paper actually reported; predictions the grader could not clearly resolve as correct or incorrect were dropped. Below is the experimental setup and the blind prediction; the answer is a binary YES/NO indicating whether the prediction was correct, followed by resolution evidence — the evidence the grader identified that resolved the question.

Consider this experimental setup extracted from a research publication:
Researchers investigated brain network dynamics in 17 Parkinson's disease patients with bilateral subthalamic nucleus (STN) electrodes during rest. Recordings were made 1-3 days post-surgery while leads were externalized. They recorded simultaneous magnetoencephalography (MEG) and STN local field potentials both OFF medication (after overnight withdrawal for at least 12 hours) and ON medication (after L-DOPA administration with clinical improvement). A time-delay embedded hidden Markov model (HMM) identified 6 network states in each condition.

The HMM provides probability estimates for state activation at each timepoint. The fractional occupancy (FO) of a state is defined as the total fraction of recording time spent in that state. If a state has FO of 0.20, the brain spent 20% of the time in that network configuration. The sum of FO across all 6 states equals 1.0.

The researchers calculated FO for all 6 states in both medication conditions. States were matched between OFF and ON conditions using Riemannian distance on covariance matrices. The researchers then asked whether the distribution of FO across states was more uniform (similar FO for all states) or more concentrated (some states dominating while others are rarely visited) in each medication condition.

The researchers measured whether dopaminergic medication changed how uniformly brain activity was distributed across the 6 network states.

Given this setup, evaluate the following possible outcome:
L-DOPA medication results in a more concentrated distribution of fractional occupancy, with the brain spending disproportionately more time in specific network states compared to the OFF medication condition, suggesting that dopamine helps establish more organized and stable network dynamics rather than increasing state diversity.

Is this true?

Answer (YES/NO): NO